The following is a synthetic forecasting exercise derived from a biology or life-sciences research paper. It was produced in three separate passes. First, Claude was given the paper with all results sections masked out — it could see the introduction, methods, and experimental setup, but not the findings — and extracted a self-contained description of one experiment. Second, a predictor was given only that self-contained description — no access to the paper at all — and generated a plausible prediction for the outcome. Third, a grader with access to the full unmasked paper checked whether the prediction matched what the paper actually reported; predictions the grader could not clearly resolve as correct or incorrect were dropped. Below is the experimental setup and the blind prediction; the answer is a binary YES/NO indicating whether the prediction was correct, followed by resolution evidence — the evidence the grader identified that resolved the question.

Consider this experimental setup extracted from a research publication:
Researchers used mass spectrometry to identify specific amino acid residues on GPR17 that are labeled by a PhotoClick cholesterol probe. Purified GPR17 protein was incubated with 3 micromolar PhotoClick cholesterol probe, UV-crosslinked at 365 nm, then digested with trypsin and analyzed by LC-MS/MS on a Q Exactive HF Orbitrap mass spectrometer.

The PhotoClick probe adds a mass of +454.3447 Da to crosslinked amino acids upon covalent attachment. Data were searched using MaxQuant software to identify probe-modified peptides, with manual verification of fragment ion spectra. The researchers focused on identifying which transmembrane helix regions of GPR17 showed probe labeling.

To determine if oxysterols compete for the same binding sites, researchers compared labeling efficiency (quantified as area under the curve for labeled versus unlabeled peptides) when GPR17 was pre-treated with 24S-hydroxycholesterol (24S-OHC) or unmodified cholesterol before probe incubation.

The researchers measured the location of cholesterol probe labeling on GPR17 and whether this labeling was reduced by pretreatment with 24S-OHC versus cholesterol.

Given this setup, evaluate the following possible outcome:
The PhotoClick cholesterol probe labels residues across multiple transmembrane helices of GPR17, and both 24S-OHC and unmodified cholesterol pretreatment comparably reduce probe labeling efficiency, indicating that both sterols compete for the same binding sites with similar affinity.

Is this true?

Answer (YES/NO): NO